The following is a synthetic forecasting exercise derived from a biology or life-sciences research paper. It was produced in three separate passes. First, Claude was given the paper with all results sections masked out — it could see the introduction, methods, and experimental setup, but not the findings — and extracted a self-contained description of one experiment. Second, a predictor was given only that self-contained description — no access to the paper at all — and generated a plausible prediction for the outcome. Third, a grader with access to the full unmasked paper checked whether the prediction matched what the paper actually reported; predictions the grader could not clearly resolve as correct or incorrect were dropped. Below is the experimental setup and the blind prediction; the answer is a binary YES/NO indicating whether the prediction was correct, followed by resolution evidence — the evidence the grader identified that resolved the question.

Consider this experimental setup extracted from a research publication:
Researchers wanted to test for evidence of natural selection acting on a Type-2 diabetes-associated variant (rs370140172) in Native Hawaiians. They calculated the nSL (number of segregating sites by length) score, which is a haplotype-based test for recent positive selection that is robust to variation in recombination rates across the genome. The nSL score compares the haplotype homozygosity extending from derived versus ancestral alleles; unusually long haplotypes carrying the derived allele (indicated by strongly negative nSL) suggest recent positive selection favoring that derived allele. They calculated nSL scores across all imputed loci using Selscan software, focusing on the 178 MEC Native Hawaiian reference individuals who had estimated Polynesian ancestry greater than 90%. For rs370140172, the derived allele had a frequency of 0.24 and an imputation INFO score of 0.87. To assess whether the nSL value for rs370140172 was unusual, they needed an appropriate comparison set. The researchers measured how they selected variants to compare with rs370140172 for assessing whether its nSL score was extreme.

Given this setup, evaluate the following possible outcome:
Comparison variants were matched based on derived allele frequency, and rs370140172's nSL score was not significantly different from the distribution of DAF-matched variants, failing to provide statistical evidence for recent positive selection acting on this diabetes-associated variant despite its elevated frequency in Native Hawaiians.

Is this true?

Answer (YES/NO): YES